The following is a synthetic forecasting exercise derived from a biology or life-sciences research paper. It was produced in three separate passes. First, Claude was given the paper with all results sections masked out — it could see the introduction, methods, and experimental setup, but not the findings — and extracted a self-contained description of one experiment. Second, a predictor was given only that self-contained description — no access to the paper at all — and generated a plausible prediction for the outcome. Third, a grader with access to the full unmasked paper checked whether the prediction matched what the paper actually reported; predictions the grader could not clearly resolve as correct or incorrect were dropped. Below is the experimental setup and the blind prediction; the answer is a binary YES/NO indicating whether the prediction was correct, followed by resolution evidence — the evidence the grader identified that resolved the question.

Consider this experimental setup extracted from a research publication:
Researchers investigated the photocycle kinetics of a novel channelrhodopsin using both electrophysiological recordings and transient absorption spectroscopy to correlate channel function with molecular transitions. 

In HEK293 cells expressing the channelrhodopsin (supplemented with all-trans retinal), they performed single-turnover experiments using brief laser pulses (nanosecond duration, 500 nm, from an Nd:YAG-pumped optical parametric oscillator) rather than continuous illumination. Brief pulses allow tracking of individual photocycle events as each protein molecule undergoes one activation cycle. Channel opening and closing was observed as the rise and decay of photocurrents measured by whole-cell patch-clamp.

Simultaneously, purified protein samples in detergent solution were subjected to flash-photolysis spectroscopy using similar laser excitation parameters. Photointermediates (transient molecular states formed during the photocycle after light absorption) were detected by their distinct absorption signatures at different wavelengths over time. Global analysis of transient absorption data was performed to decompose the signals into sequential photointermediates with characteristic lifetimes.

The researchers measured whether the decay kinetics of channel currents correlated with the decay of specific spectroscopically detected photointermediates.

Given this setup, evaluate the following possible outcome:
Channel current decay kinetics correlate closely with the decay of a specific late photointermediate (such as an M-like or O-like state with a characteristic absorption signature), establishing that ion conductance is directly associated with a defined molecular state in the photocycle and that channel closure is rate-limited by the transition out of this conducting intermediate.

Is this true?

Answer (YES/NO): NO